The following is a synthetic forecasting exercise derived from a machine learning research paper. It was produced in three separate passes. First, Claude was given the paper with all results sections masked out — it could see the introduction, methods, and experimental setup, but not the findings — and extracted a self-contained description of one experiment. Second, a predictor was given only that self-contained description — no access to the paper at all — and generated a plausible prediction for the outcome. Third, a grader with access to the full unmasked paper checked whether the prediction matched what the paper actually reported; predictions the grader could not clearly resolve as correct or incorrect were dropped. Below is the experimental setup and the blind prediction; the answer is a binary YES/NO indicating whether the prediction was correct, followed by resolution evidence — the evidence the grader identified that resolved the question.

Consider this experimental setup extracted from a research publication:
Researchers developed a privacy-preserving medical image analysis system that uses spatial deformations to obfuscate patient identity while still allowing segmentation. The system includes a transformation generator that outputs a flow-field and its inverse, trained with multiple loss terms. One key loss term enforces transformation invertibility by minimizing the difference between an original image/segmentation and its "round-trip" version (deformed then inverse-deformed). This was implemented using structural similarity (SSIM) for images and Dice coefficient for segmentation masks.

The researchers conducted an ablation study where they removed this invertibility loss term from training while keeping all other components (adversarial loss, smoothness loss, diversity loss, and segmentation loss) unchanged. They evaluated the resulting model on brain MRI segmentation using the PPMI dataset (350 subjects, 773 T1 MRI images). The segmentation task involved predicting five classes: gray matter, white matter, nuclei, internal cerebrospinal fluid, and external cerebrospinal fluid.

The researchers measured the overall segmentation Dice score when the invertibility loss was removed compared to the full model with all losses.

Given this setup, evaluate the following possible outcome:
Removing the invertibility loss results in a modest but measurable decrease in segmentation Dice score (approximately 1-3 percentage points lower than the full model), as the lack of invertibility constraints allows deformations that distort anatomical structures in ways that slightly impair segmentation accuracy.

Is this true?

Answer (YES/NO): NO